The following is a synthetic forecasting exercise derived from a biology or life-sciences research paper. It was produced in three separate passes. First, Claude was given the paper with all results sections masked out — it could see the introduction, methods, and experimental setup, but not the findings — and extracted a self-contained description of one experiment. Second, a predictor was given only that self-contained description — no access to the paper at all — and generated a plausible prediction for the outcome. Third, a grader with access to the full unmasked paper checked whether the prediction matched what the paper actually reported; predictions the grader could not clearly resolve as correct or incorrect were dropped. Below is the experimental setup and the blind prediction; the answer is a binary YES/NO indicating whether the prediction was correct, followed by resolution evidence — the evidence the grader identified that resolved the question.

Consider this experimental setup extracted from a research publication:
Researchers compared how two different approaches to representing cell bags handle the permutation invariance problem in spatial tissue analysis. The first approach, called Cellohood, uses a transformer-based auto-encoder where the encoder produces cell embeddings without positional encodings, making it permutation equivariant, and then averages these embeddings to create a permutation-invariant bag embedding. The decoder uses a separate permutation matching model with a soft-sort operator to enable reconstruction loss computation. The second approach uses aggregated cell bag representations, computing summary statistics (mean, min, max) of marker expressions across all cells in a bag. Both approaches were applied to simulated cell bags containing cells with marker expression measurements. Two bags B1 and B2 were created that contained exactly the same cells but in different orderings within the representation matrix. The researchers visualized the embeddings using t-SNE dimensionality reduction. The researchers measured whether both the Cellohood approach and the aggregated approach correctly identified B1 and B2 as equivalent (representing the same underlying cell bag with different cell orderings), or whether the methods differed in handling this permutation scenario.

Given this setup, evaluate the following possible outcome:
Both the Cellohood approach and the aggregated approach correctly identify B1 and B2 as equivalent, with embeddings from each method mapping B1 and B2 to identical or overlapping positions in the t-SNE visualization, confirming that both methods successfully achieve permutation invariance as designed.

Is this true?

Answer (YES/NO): NO